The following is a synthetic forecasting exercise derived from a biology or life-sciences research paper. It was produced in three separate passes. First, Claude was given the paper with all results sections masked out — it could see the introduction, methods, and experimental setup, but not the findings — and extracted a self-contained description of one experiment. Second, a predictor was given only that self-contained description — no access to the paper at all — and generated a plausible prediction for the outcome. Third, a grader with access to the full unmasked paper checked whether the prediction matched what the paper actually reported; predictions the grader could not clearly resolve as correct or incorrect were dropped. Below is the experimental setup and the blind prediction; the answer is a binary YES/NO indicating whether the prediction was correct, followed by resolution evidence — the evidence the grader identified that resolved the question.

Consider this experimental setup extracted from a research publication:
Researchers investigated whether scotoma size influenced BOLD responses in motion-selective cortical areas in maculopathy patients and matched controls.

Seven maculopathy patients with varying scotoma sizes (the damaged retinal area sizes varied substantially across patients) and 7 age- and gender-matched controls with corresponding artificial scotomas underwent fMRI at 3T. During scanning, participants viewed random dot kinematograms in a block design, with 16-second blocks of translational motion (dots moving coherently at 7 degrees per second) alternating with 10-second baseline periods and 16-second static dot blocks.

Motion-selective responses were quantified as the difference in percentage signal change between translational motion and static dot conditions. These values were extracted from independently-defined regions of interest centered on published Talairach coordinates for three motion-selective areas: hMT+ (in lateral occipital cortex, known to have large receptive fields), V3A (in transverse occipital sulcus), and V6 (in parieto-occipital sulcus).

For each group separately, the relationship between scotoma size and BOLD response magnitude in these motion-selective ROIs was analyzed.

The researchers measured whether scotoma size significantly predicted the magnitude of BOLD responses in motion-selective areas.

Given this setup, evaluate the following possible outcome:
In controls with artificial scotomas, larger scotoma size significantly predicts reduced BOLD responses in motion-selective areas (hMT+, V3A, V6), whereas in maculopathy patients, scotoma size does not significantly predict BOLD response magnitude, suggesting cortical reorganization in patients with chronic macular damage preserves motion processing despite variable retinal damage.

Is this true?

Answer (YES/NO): NO